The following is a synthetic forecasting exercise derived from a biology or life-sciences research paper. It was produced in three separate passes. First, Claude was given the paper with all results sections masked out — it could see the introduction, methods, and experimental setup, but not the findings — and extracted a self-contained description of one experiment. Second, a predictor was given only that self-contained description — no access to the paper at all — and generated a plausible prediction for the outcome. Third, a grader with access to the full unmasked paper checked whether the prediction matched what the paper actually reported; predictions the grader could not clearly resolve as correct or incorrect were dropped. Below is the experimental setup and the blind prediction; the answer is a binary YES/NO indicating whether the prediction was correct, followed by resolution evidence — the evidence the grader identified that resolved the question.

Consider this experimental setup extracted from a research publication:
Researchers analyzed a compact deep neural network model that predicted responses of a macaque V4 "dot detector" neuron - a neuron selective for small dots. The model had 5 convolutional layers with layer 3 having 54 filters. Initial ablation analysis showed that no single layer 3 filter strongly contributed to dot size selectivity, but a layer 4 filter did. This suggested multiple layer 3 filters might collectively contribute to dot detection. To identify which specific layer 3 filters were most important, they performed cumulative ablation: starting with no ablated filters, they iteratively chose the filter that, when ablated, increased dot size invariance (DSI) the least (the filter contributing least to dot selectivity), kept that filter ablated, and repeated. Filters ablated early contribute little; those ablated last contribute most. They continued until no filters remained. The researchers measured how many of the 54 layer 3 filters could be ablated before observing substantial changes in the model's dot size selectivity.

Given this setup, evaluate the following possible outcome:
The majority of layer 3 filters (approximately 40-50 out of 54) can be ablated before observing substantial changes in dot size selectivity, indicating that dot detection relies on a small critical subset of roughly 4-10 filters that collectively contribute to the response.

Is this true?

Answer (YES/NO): YES